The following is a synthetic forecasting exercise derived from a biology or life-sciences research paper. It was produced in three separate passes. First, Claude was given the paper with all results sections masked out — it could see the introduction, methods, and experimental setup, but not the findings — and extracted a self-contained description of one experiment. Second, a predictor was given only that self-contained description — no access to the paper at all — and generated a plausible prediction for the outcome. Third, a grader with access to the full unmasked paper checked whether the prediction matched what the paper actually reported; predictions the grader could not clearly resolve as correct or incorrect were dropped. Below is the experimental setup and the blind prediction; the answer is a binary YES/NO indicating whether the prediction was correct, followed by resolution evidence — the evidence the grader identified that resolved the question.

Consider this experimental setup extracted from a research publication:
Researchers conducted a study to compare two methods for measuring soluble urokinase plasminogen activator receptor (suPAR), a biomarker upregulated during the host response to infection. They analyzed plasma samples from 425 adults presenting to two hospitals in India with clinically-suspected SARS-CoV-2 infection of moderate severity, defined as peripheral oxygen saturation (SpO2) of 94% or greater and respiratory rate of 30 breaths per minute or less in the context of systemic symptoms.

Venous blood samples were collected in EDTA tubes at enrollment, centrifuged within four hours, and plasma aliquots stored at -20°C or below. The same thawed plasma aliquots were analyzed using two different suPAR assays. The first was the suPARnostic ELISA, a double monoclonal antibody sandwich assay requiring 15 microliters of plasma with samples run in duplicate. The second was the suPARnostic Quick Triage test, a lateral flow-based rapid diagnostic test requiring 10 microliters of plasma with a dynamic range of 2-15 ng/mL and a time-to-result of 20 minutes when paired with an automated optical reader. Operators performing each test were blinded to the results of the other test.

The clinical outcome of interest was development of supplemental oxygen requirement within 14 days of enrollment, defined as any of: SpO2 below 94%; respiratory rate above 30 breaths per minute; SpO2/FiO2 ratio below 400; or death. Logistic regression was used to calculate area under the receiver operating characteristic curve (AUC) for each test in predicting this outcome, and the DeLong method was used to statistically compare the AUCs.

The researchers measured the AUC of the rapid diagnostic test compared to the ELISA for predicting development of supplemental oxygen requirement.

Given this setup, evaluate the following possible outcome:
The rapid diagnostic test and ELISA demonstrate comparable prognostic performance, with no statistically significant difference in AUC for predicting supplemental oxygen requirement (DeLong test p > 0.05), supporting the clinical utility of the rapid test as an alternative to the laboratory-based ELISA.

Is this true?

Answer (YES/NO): YES